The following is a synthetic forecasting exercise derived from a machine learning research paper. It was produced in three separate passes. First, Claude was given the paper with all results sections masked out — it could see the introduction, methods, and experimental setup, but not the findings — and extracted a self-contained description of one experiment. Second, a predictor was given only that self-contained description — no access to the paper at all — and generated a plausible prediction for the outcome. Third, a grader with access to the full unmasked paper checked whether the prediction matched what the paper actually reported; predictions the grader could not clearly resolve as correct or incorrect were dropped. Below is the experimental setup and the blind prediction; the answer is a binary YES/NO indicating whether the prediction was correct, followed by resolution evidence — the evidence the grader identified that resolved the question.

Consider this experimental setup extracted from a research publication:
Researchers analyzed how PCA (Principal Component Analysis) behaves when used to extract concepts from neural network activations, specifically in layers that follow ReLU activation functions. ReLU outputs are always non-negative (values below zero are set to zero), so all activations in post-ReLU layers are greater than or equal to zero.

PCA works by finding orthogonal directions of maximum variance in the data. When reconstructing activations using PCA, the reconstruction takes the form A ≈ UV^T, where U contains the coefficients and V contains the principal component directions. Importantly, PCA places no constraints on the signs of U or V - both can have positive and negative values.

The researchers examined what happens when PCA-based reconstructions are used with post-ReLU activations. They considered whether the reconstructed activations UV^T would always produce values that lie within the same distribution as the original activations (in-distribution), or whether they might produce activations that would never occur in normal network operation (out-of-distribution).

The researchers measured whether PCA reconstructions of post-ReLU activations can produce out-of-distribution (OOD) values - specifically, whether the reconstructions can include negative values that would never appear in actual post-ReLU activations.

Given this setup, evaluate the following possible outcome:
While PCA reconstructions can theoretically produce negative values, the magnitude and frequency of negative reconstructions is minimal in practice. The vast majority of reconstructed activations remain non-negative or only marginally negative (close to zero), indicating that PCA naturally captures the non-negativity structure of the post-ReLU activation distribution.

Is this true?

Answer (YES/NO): NO